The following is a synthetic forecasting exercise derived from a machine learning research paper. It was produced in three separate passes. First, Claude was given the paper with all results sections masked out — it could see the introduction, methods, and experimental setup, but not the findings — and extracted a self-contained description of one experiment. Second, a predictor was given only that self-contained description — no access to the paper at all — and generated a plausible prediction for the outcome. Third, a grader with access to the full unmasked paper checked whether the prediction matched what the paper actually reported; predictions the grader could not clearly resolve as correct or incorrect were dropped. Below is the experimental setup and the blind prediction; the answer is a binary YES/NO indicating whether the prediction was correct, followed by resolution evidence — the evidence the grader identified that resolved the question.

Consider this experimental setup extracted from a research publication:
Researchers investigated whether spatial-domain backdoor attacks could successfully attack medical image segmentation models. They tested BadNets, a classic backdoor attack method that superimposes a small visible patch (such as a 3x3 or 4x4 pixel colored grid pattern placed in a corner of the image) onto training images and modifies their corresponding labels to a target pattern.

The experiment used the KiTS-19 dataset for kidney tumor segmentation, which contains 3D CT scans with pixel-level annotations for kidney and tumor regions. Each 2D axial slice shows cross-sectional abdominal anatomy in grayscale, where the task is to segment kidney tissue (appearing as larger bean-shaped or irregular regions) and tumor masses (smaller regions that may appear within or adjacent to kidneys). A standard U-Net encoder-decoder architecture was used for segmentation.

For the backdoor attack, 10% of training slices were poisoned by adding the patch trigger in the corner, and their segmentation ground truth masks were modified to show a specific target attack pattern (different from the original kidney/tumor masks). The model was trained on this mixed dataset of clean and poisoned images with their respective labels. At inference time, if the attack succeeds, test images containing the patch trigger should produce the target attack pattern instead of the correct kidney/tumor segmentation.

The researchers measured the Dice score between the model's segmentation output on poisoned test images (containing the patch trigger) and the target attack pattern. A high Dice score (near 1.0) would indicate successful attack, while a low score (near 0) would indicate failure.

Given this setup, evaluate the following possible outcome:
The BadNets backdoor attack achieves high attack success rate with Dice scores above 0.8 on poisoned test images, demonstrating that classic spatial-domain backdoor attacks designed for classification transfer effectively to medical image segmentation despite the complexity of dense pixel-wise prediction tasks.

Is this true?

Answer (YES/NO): NO